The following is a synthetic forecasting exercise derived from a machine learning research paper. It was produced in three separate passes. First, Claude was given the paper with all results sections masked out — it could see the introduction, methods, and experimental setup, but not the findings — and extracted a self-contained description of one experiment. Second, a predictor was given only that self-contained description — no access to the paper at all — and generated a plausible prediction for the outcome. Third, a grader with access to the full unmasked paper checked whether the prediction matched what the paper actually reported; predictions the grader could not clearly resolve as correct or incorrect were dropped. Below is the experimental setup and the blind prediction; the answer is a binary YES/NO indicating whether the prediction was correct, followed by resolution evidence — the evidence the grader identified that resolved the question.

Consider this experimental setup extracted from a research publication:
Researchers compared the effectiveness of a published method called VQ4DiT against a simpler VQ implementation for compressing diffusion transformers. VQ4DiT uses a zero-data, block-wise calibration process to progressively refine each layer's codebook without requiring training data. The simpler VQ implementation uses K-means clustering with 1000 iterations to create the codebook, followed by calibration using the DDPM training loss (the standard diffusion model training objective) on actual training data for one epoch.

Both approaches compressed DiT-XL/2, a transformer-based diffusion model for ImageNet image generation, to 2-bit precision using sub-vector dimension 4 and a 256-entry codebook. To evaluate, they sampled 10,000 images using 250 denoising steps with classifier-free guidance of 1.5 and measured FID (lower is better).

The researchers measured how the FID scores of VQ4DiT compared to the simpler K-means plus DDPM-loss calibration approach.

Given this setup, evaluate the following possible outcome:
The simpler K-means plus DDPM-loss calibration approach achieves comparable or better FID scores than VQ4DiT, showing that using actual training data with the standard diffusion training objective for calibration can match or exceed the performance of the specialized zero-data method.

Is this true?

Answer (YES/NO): YES